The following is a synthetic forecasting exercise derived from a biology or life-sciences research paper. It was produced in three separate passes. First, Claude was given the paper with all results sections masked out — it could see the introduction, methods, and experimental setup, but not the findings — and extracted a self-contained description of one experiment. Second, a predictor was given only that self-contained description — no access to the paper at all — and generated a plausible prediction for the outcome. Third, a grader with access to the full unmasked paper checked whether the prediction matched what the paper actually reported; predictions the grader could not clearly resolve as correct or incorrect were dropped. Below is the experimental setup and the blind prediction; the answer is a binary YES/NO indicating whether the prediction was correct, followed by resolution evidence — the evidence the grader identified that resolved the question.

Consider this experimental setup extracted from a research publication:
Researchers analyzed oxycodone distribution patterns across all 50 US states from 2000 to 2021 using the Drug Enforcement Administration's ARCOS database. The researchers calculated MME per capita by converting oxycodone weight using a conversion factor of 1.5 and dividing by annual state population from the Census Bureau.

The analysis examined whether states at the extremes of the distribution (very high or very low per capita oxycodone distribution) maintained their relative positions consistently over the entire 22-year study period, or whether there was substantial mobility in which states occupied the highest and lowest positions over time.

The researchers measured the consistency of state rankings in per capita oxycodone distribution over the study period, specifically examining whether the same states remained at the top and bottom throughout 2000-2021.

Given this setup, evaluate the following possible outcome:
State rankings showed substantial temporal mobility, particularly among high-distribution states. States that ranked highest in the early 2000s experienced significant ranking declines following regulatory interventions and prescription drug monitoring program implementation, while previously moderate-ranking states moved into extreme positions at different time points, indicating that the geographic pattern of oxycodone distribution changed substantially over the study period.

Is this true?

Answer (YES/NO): NO